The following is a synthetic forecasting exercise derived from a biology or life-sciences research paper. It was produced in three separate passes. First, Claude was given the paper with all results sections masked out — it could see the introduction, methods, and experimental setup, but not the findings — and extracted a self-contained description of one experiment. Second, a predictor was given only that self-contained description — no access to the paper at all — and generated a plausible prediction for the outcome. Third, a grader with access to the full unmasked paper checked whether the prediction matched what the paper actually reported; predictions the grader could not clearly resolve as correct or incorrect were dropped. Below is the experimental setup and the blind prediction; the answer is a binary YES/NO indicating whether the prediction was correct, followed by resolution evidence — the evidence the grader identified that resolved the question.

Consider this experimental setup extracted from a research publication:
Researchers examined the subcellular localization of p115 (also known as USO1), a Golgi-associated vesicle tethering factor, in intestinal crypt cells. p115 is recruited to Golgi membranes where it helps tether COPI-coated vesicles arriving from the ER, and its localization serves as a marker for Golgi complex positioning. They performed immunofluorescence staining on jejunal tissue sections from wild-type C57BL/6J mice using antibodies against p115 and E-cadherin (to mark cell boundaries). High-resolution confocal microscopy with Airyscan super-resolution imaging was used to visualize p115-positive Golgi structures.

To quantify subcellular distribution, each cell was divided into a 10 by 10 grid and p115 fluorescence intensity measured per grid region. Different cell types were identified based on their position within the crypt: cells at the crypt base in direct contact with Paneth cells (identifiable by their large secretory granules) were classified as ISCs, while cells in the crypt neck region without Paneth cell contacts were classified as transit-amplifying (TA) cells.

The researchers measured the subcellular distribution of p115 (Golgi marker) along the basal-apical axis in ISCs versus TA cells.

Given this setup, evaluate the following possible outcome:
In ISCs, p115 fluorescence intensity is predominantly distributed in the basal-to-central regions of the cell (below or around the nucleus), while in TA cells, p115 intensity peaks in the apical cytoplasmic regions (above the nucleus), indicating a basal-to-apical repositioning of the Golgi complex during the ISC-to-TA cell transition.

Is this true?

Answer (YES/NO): NO